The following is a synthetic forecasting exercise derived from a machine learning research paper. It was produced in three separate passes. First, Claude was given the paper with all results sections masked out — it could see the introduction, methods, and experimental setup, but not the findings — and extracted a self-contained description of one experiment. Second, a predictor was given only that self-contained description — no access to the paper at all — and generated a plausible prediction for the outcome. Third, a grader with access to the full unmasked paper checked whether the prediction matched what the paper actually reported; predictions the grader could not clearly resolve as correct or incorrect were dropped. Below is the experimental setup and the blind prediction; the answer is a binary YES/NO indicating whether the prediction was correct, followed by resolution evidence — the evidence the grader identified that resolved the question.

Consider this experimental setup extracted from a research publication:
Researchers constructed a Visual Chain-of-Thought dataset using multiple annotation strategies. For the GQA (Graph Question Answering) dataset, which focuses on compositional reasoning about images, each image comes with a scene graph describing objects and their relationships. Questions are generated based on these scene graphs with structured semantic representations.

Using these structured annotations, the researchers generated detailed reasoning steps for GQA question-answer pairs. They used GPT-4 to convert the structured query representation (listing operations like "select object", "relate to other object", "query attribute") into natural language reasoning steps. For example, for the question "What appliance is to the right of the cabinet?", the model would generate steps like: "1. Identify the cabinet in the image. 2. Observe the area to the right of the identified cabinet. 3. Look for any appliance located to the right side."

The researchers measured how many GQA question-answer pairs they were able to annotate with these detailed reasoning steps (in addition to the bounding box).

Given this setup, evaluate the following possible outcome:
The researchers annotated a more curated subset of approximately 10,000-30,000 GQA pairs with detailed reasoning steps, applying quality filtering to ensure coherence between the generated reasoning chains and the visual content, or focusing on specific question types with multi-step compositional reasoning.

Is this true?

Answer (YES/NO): NO